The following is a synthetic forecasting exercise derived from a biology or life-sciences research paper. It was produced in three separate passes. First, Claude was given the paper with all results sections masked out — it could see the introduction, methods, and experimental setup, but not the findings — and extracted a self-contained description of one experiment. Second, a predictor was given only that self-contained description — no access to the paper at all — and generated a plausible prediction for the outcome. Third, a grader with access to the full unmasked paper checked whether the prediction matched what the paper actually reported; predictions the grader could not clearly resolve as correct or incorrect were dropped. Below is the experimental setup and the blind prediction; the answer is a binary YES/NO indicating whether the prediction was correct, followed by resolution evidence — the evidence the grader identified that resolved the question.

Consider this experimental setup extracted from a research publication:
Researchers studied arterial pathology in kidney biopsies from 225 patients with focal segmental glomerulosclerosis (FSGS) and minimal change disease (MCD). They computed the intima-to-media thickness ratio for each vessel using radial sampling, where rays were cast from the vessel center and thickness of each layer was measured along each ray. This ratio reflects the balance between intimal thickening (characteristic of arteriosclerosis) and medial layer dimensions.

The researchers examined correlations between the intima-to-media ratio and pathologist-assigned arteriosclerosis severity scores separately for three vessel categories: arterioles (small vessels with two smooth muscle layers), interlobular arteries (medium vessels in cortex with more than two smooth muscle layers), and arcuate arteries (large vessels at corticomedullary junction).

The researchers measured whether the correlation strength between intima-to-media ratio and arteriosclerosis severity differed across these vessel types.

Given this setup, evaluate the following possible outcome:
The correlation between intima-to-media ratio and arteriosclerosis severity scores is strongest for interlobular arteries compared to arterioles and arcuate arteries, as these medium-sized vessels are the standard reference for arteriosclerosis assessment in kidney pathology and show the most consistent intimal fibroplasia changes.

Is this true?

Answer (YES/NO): NO